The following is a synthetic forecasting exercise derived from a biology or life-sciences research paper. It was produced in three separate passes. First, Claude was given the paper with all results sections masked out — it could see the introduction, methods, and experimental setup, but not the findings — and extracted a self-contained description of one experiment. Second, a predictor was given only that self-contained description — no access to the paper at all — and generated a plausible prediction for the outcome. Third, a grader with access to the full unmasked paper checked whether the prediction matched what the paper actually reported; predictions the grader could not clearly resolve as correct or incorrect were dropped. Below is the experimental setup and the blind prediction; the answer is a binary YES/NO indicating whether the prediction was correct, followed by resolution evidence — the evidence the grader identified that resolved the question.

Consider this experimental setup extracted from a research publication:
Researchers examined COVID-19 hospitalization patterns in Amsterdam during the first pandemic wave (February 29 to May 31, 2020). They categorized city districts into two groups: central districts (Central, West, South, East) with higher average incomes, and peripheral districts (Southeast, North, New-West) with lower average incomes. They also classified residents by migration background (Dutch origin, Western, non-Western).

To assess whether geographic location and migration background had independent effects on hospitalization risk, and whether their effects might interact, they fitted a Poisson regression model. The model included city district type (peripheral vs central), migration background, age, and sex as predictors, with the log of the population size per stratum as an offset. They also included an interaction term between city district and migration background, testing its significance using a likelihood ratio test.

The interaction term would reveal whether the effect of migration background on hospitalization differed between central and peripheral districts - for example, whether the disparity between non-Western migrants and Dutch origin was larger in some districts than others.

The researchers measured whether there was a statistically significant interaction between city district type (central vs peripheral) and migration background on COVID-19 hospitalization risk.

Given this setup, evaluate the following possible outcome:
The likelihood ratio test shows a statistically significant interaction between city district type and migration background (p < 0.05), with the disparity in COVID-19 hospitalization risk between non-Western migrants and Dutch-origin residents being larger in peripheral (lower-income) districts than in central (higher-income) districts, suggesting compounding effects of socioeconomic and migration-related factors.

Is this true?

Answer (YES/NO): NO